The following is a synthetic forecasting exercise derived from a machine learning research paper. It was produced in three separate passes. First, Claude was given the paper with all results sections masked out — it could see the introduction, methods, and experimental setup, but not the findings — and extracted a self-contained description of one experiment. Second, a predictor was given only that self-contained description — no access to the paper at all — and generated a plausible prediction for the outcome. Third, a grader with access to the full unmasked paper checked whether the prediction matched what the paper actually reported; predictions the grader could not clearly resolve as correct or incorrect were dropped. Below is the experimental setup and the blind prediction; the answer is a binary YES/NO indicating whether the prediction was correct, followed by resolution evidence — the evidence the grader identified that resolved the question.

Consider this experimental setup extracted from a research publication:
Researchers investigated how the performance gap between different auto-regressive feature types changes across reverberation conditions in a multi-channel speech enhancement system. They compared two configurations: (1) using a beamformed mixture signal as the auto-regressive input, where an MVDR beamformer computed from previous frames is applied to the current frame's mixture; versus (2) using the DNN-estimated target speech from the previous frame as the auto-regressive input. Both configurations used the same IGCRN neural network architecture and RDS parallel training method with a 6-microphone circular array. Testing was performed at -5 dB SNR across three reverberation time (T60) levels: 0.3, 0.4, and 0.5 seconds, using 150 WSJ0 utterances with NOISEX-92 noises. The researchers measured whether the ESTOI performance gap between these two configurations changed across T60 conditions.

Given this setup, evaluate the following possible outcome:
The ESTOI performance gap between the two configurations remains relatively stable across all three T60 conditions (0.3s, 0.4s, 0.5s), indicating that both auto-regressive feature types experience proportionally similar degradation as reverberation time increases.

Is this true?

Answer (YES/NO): NO